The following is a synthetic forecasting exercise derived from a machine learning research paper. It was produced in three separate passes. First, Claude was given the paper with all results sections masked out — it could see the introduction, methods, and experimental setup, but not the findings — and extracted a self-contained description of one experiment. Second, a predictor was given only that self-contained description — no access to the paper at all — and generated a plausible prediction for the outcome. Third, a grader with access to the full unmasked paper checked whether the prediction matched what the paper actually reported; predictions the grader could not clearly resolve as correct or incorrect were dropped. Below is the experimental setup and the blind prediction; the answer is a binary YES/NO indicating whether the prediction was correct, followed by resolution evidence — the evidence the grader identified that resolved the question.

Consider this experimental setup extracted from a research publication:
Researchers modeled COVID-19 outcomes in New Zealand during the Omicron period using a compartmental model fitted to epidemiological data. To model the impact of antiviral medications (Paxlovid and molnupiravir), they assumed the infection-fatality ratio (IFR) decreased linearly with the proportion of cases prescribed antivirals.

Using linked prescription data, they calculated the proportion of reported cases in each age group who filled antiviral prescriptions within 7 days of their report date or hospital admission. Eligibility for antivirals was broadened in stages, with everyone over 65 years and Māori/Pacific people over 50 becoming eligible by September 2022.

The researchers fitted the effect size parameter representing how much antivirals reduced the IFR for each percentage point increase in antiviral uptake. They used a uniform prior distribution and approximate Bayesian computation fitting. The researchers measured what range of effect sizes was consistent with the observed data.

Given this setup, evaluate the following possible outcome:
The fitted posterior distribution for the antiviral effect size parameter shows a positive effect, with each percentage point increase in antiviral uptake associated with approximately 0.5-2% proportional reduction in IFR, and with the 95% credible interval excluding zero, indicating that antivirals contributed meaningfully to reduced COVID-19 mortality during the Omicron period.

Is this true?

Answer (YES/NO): NO